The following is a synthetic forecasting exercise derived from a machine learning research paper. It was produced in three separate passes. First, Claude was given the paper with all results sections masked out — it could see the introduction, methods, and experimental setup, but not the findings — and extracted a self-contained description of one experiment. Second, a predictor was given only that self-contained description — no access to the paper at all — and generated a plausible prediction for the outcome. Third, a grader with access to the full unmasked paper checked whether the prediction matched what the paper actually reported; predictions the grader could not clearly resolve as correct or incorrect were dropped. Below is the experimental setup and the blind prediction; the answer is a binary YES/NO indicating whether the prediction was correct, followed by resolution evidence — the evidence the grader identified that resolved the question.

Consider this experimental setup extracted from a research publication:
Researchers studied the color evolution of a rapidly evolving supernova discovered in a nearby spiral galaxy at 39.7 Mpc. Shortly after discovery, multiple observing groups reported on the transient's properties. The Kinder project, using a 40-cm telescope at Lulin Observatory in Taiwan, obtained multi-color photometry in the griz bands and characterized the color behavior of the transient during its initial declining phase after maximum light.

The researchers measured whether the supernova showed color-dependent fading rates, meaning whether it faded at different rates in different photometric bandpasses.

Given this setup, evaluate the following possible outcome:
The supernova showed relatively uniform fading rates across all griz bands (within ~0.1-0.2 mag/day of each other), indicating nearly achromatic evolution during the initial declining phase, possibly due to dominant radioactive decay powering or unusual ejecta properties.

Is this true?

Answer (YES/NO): NO